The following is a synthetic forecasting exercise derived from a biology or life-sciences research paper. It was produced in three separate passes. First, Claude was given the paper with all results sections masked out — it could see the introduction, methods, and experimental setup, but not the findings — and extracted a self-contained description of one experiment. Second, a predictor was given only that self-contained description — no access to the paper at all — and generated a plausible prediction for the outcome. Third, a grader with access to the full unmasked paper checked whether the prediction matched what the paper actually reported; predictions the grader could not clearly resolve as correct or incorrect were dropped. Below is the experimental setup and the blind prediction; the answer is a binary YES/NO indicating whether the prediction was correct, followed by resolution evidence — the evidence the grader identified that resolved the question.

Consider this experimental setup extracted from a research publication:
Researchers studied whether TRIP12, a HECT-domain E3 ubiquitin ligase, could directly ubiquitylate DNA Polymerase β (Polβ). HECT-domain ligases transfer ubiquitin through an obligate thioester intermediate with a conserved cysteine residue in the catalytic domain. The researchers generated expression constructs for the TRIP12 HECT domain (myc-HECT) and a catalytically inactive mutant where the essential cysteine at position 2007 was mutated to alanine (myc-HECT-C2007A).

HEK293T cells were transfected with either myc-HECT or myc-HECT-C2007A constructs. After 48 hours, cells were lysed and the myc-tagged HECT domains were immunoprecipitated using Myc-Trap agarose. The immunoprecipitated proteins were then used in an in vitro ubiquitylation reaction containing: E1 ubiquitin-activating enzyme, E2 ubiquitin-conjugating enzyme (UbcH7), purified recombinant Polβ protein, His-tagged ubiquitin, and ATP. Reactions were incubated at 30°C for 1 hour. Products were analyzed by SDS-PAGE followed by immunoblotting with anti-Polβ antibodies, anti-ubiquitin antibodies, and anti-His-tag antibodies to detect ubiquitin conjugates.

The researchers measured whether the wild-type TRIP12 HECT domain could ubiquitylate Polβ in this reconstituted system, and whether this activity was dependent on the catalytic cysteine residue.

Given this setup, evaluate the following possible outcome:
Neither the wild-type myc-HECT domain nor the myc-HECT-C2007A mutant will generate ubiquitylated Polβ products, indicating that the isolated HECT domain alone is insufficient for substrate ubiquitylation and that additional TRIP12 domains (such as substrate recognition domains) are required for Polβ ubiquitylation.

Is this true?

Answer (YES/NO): NO